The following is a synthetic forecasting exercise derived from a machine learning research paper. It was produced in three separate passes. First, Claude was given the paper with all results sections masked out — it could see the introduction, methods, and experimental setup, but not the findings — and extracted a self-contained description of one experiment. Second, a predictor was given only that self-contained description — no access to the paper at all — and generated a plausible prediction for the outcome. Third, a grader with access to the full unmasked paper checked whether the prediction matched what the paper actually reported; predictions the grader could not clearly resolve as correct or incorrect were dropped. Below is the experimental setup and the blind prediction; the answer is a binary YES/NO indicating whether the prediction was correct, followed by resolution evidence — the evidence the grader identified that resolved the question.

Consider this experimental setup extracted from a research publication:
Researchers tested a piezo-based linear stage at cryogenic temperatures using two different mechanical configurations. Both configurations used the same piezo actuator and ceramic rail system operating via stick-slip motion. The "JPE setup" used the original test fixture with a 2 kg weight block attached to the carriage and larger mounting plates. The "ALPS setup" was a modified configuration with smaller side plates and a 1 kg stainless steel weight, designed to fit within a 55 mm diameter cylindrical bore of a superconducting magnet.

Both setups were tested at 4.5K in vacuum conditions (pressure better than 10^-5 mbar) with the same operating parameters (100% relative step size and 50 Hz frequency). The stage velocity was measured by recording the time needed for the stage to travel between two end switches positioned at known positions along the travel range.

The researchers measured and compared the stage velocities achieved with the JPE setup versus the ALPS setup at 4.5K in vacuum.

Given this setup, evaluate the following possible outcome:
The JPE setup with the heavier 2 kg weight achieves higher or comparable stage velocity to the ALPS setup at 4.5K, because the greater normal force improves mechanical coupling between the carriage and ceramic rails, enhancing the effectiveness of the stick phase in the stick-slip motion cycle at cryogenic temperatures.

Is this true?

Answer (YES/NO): NO